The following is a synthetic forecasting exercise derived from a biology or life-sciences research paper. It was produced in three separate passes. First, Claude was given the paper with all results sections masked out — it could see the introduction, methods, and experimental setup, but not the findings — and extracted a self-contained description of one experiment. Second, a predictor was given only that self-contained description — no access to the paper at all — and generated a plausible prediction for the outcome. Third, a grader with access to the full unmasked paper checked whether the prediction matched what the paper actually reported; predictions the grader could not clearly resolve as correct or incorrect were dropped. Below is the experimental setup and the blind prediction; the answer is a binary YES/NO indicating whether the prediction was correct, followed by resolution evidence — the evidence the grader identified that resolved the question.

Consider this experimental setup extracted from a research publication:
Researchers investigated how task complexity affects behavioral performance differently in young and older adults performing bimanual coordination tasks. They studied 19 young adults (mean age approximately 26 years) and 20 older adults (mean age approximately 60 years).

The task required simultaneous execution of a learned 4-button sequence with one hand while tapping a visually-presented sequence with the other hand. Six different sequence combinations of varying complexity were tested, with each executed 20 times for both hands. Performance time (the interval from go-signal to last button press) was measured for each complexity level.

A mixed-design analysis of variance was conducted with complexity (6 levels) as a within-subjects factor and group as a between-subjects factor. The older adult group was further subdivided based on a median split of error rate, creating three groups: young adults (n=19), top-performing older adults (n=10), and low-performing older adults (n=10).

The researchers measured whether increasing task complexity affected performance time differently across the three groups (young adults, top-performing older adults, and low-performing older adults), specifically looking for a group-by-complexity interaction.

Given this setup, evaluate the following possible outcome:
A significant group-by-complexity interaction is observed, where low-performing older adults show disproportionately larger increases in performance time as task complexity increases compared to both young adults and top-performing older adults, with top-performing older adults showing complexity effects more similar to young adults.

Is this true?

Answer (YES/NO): NO